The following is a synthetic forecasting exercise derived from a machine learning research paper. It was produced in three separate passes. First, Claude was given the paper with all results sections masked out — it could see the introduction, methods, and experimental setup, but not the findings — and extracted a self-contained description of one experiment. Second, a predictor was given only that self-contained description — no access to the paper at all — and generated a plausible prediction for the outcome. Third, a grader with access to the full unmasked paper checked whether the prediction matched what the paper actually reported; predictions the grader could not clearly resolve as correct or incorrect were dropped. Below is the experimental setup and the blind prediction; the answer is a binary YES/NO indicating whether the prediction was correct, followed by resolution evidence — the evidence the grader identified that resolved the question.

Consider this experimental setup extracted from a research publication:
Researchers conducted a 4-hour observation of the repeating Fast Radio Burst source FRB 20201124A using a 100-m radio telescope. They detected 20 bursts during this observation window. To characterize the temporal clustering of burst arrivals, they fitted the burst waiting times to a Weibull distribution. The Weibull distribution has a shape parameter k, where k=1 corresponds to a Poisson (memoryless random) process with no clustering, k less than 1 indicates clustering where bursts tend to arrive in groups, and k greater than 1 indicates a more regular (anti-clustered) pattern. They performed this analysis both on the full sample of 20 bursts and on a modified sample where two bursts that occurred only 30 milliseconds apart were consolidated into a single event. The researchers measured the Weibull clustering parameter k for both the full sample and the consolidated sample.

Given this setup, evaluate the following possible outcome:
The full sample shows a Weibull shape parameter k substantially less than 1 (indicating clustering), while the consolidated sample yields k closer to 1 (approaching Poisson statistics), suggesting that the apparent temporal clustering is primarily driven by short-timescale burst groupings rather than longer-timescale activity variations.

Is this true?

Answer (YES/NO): YES